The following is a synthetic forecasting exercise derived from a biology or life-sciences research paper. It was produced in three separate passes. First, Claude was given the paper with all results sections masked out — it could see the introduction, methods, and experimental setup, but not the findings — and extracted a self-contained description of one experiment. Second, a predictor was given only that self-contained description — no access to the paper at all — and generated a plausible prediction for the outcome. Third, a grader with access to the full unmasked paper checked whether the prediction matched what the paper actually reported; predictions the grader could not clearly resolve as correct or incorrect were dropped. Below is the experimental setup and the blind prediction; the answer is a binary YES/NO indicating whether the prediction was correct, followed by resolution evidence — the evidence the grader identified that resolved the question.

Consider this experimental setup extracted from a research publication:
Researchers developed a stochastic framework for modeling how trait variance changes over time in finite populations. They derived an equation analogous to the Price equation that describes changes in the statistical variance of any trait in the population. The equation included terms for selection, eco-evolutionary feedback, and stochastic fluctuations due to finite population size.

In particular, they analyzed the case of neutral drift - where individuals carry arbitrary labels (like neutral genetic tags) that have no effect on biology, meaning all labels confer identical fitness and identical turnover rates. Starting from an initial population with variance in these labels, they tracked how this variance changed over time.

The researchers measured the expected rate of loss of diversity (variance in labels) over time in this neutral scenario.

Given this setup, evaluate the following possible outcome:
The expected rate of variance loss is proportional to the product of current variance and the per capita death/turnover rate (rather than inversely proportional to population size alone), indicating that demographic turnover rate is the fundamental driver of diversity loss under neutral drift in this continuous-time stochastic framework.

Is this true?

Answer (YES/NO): YES